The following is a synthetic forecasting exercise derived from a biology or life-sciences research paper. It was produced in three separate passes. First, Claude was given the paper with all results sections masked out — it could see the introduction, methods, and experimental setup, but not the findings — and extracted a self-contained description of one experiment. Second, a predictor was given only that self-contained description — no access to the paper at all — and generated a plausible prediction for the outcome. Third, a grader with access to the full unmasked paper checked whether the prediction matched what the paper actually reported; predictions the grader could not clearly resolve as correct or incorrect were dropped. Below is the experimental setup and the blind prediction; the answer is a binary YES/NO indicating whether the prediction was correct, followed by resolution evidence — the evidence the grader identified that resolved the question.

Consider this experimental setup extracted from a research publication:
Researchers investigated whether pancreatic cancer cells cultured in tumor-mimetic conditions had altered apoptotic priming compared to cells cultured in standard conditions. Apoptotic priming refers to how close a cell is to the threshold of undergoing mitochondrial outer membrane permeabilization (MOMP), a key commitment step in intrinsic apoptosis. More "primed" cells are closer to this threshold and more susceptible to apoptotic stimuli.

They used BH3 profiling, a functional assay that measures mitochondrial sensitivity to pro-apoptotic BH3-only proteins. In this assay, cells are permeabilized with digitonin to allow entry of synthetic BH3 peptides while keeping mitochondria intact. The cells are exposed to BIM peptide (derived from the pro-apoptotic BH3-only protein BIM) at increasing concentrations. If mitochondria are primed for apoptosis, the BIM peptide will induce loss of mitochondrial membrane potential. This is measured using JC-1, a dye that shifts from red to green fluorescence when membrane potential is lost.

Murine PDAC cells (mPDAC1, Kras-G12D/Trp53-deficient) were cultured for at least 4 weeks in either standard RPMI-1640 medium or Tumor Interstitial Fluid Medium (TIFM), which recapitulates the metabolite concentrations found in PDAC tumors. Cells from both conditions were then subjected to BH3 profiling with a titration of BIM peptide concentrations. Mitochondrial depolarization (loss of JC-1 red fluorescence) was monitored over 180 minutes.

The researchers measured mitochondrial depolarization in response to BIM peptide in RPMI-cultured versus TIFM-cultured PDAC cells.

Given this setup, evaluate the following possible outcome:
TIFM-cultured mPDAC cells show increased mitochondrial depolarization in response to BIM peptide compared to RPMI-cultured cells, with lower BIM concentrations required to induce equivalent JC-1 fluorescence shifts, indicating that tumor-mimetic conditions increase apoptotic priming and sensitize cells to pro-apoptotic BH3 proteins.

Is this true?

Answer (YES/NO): NO